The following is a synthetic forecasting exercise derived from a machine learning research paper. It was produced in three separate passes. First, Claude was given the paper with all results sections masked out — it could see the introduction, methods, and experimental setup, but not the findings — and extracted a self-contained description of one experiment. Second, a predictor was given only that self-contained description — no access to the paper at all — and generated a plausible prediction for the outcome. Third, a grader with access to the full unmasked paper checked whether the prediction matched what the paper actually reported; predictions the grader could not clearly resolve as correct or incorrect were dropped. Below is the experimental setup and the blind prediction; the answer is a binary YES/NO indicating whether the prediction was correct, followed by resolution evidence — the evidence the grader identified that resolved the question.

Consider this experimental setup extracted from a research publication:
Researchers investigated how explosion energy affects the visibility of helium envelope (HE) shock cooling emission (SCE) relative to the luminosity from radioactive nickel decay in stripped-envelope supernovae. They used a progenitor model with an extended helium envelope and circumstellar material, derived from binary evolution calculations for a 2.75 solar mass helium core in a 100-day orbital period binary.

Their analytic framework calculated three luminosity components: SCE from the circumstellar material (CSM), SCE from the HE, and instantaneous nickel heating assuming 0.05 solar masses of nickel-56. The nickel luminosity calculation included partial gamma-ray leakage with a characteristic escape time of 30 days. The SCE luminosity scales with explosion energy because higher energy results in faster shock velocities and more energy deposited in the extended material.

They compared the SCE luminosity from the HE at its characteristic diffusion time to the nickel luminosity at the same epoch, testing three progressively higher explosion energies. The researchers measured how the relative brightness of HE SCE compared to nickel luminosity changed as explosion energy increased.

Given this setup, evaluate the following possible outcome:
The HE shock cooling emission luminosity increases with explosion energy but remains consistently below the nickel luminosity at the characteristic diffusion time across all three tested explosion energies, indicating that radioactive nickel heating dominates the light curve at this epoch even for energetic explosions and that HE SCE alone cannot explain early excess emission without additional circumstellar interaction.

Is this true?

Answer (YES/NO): NO